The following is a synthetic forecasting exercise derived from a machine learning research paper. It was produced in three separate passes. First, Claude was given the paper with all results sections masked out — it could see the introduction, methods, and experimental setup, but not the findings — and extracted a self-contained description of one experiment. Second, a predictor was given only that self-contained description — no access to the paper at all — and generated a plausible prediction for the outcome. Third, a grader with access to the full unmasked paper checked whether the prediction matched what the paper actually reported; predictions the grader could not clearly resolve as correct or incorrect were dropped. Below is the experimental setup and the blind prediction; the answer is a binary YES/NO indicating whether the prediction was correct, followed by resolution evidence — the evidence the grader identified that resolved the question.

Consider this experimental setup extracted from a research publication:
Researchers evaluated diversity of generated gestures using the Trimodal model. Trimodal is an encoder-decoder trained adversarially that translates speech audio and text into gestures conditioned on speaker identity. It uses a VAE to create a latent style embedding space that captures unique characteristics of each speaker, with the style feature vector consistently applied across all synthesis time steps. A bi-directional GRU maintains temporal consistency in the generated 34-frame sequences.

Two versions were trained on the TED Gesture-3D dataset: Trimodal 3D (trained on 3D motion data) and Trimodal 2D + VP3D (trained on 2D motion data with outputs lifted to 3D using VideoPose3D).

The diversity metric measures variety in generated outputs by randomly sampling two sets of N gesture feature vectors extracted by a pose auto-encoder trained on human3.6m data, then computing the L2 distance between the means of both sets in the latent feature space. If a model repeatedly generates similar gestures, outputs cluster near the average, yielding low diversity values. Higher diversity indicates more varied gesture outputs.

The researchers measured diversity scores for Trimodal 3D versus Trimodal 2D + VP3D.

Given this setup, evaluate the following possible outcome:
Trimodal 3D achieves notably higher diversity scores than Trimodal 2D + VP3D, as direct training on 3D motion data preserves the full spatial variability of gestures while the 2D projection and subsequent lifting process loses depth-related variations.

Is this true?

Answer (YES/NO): NO